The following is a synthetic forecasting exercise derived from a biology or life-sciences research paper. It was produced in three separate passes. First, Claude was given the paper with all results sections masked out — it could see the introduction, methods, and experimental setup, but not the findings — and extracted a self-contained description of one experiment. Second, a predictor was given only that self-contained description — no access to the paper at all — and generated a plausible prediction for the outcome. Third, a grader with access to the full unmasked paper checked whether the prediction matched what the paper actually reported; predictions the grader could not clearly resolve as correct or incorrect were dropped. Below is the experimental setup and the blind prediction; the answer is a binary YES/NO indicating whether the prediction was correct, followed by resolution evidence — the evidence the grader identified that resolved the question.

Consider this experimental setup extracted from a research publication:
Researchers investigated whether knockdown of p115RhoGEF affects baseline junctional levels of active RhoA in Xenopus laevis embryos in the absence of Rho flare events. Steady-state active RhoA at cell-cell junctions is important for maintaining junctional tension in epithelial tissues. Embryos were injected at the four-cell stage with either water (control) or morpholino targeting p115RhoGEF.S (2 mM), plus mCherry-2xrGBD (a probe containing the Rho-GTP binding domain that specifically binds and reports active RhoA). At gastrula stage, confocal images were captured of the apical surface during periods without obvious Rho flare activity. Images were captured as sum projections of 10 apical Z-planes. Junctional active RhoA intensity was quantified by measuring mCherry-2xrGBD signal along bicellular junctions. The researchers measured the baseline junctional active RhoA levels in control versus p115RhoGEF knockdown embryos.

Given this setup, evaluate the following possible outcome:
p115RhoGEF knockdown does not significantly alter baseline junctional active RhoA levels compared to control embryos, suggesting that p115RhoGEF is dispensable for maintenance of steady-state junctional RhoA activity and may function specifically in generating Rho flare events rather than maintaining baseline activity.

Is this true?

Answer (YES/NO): NO